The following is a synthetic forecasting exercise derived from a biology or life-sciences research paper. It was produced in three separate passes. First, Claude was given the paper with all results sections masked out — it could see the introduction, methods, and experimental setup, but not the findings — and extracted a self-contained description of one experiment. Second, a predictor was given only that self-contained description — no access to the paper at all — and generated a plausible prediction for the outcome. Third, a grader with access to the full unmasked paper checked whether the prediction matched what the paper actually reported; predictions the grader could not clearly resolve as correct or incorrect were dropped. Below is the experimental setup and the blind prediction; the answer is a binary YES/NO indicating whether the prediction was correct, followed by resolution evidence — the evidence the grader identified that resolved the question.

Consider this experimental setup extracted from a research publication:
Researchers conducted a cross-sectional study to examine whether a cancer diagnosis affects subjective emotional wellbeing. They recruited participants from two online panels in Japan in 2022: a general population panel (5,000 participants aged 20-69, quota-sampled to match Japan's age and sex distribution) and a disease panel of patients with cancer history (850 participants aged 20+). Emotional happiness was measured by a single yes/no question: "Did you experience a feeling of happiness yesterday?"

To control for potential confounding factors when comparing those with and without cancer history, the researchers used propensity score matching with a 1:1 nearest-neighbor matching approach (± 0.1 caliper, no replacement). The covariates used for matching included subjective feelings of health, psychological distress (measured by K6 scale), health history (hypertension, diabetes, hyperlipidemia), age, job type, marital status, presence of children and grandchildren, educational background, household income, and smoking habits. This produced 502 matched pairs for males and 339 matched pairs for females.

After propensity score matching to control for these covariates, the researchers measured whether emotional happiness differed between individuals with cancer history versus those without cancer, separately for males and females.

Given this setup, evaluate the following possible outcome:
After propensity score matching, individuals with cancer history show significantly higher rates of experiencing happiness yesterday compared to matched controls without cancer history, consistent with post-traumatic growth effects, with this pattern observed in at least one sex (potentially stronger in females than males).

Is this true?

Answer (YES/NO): NO